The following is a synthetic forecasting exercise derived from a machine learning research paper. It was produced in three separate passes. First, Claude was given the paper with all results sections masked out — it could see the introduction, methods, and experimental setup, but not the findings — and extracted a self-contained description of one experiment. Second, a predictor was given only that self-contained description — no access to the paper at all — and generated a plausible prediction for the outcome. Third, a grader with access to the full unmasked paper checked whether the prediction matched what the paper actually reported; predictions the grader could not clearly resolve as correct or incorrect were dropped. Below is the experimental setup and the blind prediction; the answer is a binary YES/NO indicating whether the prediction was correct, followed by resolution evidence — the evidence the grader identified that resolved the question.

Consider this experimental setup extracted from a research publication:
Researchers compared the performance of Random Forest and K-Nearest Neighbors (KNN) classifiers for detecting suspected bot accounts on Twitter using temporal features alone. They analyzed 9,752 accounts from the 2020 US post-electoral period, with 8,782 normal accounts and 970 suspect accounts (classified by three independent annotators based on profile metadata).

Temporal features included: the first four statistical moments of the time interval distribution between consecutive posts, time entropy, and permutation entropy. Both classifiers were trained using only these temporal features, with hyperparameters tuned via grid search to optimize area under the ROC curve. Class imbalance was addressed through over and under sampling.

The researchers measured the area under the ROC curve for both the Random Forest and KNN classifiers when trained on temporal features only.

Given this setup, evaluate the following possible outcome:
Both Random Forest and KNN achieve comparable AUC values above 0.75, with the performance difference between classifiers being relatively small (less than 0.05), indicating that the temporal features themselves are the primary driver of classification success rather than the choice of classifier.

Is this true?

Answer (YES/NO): NO